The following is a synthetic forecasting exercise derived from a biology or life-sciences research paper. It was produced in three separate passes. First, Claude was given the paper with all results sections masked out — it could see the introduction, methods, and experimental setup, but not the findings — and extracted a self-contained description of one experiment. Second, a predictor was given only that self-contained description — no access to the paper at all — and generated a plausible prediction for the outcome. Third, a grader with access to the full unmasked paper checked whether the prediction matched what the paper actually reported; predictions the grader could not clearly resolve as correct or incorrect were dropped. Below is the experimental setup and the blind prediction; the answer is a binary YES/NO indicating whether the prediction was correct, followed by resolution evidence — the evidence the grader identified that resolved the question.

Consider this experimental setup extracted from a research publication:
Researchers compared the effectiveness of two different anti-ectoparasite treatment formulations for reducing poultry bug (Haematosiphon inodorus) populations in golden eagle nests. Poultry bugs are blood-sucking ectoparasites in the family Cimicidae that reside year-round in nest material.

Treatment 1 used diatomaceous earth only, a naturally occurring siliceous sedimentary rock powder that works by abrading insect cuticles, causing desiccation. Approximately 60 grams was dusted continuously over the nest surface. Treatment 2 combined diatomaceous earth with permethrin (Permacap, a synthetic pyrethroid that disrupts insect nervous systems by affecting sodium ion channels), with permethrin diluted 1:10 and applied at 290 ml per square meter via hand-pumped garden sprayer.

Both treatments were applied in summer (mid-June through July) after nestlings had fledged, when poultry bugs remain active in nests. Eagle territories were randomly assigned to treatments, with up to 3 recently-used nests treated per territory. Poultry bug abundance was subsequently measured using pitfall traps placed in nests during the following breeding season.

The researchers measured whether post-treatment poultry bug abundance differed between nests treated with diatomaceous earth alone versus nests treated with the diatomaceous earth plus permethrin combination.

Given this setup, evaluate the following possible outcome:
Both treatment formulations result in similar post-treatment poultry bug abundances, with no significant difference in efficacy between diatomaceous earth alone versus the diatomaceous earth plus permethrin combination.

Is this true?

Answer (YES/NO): NO